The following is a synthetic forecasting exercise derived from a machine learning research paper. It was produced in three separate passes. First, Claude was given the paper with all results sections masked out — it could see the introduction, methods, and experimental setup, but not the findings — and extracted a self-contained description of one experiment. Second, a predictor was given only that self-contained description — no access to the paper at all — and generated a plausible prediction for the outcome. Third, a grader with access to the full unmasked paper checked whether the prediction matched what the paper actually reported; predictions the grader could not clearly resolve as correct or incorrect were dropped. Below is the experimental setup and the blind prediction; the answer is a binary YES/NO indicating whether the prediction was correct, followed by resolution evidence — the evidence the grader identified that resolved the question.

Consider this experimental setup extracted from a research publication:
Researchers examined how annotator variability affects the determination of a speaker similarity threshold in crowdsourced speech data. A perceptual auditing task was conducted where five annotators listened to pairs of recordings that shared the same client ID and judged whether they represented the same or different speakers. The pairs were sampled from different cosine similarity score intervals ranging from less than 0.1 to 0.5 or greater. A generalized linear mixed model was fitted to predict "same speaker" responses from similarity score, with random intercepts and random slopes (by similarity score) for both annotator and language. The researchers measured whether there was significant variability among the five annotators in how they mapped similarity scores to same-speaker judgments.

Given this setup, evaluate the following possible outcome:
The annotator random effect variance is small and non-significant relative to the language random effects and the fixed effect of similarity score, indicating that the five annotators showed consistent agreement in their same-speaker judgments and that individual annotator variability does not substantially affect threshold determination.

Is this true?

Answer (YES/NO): NO